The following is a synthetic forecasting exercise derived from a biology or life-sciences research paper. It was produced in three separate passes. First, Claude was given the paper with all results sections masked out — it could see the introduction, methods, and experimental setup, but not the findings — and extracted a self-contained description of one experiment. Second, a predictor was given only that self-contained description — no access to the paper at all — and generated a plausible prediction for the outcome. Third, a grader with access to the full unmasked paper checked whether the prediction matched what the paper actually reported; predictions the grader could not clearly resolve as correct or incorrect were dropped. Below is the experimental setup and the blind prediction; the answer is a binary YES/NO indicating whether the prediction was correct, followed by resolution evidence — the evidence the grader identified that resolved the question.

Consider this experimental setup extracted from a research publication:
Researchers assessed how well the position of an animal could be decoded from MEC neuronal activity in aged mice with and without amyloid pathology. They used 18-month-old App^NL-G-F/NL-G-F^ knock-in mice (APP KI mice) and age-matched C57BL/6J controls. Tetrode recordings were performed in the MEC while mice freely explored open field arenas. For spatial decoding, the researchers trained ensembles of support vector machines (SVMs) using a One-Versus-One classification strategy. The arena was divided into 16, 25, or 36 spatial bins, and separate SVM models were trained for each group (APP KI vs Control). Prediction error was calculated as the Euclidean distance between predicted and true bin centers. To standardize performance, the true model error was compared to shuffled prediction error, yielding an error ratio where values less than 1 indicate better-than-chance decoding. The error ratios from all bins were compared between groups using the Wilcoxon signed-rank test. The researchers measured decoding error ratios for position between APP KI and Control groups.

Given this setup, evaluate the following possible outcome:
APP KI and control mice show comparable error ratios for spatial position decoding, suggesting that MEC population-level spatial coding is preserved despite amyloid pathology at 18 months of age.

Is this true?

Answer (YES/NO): NO